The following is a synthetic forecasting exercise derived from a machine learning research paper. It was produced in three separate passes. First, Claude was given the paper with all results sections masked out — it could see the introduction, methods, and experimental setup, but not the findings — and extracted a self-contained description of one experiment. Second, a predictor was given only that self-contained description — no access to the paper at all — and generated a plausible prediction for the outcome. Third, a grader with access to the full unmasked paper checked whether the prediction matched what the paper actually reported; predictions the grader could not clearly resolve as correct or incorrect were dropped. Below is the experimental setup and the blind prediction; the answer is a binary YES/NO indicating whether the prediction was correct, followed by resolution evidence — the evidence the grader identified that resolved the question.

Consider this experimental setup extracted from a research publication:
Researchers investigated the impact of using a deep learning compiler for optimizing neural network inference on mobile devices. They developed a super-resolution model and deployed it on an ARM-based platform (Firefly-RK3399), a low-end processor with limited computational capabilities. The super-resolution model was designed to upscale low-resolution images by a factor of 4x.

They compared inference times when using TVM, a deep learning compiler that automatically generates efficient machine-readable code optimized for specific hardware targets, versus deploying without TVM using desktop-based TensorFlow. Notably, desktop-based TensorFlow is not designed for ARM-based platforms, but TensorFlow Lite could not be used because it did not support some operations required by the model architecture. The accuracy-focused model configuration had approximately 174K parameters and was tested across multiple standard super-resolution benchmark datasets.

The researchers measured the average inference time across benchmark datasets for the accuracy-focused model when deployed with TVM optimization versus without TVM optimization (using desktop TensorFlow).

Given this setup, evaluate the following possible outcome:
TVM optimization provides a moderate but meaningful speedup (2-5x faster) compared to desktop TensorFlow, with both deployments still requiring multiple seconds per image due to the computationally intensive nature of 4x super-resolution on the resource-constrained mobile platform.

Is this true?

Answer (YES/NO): NO